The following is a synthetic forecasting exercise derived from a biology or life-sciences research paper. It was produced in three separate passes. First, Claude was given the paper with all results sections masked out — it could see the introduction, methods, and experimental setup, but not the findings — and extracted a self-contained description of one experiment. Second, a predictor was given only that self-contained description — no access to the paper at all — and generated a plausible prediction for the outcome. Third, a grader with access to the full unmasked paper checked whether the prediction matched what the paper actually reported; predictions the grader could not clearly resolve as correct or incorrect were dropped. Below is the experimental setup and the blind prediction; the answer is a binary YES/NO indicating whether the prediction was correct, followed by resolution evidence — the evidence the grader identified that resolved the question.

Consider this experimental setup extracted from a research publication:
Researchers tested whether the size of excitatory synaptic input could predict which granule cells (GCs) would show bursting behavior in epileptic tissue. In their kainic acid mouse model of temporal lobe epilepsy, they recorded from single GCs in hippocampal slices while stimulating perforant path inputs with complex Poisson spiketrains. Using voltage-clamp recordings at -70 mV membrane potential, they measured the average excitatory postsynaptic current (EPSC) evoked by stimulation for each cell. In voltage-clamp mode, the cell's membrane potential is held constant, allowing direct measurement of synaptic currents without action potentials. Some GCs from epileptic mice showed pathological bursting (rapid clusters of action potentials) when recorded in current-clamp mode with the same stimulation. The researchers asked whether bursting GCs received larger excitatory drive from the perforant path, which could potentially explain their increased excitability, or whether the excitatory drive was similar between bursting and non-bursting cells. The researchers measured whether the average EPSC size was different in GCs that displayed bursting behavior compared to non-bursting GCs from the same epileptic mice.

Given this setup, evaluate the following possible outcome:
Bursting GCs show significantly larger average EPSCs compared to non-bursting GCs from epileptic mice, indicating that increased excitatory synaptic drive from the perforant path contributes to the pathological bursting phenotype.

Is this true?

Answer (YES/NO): NO